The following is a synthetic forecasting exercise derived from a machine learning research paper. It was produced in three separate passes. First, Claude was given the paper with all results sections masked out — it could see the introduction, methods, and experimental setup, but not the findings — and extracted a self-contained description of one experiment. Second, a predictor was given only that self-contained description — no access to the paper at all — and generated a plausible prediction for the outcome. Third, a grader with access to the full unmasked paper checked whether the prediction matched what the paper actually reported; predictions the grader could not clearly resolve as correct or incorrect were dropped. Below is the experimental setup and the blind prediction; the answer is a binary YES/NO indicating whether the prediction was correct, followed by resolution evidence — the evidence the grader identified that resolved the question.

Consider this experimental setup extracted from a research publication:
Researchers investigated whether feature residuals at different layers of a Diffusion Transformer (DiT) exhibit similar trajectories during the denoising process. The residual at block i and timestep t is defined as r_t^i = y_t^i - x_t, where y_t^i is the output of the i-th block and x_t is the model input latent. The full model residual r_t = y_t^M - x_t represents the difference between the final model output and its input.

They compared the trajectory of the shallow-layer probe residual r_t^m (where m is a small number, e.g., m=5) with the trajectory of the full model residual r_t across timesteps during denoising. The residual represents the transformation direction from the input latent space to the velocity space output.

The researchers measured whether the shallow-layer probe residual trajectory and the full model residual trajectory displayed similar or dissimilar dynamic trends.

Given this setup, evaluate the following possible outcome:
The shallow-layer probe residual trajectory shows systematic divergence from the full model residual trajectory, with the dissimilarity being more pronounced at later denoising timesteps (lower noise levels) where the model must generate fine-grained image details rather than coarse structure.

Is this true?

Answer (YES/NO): NO